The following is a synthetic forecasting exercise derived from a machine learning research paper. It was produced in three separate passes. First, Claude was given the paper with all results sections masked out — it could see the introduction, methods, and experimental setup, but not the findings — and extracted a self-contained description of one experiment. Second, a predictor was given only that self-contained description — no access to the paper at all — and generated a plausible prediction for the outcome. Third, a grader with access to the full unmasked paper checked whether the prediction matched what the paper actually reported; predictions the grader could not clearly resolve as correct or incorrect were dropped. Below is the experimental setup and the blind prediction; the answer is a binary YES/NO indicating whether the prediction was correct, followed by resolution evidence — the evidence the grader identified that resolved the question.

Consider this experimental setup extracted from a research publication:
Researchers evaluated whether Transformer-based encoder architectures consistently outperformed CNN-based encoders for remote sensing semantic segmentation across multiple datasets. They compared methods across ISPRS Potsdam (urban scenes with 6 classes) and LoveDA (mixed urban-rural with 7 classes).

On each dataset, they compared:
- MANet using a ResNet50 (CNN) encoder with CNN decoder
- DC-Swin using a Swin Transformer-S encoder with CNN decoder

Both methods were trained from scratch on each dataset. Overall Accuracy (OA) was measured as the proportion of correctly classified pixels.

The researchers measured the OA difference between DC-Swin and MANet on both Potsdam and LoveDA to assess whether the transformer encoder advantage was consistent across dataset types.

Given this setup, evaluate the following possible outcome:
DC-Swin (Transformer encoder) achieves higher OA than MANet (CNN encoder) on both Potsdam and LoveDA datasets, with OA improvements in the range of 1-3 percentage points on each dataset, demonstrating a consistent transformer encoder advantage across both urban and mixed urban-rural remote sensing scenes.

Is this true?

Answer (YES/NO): NO